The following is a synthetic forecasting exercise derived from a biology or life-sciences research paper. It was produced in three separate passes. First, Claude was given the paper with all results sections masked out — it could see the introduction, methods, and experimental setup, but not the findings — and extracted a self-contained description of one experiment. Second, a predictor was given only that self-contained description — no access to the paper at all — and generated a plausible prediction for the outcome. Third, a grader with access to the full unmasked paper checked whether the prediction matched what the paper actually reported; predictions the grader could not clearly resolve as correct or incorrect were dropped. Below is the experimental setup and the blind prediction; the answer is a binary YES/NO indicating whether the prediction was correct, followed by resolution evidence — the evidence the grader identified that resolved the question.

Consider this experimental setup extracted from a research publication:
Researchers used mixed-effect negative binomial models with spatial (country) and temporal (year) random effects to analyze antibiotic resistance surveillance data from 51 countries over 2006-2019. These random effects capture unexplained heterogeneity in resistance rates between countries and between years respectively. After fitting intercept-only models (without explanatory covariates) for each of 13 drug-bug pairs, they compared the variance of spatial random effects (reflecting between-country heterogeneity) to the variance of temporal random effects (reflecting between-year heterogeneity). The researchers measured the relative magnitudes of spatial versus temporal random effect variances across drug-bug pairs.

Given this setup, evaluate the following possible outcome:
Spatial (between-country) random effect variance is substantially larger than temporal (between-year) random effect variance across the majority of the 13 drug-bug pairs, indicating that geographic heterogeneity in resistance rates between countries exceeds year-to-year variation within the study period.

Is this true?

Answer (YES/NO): YES